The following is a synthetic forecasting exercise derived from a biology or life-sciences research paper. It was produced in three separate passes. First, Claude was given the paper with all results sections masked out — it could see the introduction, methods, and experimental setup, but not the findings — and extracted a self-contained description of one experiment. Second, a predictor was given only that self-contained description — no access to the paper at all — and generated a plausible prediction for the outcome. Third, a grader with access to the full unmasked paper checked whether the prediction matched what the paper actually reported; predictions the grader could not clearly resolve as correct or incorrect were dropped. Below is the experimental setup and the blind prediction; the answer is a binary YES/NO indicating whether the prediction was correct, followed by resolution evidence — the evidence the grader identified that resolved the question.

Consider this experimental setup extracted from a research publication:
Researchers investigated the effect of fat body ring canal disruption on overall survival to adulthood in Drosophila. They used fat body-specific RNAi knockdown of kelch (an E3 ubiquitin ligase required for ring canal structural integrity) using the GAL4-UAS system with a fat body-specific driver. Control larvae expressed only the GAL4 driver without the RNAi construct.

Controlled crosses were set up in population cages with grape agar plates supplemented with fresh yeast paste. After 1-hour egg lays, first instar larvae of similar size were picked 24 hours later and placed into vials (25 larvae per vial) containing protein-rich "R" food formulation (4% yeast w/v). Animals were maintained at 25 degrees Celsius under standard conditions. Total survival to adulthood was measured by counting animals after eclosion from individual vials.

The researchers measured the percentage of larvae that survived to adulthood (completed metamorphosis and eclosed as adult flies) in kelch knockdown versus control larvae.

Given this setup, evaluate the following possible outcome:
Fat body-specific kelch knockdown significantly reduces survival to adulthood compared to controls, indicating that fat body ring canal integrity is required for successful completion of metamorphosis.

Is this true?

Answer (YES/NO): NO